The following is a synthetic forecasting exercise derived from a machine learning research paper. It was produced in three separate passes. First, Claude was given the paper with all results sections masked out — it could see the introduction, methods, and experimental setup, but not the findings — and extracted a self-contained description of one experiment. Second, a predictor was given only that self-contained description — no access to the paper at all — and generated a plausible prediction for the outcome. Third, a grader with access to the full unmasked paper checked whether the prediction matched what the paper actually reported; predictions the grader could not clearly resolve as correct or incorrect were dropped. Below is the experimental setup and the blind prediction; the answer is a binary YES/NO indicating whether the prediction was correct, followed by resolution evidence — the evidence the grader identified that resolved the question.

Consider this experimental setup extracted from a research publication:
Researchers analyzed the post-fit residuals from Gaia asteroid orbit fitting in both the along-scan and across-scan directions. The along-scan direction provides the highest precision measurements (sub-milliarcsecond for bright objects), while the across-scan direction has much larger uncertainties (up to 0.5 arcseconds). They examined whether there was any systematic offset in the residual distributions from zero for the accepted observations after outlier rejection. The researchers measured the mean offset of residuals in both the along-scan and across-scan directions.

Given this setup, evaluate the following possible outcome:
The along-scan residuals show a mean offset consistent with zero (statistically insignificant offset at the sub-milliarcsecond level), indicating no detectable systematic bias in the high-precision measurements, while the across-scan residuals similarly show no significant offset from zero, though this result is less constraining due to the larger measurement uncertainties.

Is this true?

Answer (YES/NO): NO